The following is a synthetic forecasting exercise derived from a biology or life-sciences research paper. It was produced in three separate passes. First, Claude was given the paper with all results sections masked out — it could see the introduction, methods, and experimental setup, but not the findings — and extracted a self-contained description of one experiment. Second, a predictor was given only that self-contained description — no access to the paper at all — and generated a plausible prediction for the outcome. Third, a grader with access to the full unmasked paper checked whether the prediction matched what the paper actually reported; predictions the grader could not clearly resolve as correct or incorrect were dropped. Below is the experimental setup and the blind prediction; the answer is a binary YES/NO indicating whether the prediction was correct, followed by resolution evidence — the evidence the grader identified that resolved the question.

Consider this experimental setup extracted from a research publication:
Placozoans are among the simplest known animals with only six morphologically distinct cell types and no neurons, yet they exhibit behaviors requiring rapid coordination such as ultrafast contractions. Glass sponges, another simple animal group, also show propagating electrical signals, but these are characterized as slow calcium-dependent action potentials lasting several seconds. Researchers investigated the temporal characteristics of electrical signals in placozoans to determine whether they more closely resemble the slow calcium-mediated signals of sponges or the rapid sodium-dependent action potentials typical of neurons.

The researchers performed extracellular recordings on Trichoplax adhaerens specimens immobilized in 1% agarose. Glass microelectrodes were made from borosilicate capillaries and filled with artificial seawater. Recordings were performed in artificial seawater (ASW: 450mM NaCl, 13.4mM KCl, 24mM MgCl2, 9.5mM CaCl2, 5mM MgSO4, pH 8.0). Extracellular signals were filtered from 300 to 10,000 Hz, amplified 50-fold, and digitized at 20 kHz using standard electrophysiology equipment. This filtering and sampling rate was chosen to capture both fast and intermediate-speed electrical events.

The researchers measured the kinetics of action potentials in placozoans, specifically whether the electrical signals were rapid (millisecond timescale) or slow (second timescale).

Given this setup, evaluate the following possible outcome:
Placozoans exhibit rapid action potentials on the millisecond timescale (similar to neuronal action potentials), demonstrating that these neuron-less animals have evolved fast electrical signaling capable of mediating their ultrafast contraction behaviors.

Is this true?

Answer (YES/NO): YES